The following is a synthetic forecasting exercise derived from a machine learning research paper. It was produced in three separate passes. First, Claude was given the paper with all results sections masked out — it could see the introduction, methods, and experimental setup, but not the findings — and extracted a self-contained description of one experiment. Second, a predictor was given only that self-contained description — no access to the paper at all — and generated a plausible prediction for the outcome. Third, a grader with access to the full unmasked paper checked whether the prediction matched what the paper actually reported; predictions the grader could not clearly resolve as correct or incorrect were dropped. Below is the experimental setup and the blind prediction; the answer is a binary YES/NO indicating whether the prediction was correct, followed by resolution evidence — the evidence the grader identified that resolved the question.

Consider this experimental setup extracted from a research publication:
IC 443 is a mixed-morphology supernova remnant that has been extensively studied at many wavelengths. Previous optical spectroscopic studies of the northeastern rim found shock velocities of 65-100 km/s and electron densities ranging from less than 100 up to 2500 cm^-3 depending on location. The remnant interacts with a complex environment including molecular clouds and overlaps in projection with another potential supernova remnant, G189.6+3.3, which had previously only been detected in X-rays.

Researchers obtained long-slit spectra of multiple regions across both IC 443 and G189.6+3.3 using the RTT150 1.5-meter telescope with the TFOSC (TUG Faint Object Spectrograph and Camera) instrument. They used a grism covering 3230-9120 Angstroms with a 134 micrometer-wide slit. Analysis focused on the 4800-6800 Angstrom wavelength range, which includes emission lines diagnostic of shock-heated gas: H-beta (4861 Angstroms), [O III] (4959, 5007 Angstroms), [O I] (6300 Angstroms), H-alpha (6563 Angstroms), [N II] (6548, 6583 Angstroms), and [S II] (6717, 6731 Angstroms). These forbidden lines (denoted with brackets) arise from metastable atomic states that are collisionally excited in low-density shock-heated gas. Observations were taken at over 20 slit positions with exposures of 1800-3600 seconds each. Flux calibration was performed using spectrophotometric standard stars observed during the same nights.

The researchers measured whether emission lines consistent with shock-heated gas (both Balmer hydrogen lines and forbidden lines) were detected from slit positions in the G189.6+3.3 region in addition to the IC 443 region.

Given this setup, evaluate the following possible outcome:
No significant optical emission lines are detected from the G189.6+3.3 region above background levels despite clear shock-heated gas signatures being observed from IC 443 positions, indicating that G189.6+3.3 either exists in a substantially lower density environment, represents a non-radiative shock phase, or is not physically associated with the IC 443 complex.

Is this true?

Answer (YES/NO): NO